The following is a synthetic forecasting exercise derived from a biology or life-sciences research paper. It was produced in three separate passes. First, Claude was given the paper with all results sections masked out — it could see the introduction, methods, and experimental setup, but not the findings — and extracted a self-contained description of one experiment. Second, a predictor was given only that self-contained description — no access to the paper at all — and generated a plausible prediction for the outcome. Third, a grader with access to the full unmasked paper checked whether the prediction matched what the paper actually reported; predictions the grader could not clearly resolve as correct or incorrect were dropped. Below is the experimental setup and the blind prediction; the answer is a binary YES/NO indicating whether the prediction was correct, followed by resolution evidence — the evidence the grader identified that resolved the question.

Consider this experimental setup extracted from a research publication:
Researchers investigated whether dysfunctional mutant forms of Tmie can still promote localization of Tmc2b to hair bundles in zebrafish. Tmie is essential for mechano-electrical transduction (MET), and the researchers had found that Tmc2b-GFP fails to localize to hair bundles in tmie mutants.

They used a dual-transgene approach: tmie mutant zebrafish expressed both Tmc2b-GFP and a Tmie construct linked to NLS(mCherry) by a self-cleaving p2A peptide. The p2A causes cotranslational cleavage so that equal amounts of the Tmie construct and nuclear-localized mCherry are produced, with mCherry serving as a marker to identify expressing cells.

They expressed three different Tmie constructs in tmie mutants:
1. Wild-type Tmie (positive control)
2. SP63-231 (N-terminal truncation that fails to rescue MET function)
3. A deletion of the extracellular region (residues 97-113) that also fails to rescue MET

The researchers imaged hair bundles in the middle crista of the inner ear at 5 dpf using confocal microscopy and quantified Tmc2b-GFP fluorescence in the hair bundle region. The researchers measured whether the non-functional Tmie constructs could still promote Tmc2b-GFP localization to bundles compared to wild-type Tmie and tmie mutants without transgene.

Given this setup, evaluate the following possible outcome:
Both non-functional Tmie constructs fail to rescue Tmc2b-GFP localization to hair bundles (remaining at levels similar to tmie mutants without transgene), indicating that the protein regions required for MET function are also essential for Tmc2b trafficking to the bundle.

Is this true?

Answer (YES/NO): NO